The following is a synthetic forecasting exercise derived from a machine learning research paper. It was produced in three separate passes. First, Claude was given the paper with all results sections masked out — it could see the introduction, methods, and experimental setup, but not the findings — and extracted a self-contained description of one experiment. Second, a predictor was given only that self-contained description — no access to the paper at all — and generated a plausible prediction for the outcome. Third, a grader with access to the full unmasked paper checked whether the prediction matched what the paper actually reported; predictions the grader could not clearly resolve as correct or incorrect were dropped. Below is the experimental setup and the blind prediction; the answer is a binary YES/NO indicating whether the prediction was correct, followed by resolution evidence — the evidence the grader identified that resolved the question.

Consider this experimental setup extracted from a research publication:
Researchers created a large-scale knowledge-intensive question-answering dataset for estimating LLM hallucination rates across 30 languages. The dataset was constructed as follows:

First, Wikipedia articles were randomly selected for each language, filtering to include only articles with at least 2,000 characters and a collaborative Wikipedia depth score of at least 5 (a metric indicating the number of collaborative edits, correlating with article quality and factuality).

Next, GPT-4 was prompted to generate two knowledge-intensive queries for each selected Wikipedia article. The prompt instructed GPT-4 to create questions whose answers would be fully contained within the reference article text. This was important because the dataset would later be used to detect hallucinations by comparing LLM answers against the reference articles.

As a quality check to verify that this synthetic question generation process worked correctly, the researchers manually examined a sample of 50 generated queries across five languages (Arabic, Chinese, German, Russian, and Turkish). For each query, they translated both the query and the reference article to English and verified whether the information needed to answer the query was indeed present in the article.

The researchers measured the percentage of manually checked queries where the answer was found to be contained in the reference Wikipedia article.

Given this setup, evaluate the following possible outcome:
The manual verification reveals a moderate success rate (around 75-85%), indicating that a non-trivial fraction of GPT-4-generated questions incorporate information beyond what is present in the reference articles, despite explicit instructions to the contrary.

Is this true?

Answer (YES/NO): NO